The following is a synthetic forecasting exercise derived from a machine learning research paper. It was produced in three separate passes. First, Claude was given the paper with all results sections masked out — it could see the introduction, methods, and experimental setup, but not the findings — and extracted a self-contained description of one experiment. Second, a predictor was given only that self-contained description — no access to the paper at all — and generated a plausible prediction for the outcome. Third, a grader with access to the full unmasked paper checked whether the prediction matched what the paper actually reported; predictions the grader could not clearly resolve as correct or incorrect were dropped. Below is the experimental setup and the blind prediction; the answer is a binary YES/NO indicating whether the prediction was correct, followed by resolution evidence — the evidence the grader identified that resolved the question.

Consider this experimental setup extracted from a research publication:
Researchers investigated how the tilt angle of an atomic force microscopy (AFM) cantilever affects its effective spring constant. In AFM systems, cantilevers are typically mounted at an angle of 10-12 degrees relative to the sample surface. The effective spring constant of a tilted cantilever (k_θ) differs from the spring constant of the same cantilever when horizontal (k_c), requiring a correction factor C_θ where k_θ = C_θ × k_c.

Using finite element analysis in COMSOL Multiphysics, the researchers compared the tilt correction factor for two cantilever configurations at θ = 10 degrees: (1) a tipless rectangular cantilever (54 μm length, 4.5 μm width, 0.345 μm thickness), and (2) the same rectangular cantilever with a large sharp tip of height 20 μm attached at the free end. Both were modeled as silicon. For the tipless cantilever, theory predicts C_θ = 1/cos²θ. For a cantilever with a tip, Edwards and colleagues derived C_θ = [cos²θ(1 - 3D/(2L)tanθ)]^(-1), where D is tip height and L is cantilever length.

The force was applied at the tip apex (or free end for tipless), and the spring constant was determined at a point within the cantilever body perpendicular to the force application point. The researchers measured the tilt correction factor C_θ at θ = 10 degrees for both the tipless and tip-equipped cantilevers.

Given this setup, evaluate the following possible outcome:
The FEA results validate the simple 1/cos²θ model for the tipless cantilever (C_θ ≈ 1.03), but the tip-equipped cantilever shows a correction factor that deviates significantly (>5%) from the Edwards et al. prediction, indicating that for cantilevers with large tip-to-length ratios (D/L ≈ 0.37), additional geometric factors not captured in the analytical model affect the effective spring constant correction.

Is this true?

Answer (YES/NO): NO